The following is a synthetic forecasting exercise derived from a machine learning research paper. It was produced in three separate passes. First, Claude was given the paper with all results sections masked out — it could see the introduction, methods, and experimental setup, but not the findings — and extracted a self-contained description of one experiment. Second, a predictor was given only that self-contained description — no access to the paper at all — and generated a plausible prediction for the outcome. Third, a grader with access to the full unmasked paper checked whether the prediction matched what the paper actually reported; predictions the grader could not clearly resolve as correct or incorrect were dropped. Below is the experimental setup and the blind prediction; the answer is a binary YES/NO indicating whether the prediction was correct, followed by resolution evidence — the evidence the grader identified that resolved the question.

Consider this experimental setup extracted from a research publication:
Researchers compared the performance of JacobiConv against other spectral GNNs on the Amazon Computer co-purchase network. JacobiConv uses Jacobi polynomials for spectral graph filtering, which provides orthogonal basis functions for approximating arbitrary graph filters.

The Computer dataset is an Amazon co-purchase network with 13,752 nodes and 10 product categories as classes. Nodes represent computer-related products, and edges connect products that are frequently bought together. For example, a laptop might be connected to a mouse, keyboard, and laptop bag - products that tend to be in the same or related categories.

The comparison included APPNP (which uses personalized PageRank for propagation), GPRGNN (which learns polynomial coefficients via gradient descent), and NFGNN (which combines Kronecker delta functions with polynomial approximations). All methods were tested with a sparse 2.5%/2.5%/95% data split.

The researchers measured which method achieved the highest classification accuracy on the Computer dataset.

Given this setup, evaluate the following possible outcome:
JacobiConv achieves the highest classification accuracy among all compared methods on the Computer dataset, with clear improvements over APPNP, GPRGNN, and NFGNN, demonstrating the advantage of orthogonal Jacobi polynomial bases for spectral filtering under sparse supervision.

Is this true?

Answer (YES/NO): YES